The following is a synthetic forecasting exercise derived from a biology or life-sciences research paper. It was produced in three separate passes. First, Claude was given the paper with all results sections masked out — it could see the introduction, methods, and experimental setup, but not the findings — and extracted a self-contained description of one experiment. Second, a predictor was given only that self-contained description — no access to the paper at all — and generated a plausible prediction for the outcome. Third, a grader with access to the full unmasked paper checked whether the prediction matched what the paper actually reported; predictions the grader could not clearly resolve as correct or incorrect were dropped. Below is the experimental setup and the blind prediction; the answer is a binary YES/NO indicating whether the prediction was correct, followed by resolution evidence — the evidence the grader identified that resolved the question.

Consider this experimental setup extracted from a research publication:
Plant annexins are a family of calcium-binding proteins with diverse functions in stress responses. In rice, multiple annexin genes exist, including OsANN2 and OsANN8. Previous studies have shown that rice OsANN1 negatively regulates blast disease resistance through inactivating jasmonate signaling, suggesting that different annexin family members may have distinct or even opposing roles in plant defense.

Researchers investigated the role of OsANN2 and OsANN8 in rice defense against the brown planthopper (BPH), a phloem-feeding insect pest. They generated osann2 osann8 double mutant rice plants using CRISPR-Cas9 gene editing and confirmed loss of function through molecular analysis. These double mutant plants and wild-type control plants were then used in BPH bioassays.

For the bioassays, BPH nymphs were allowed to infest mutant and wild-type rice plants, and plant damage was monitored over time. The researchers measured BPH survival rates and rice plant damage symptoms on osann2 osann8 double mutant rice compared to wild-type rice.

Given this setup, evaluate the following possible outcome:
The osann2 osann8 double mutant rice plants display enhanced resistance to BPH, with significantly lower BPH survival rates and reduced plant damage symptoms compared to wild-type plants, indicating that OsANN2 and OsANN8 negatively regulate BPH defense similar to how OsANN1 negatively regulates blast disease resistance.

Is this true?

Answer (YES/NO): NO